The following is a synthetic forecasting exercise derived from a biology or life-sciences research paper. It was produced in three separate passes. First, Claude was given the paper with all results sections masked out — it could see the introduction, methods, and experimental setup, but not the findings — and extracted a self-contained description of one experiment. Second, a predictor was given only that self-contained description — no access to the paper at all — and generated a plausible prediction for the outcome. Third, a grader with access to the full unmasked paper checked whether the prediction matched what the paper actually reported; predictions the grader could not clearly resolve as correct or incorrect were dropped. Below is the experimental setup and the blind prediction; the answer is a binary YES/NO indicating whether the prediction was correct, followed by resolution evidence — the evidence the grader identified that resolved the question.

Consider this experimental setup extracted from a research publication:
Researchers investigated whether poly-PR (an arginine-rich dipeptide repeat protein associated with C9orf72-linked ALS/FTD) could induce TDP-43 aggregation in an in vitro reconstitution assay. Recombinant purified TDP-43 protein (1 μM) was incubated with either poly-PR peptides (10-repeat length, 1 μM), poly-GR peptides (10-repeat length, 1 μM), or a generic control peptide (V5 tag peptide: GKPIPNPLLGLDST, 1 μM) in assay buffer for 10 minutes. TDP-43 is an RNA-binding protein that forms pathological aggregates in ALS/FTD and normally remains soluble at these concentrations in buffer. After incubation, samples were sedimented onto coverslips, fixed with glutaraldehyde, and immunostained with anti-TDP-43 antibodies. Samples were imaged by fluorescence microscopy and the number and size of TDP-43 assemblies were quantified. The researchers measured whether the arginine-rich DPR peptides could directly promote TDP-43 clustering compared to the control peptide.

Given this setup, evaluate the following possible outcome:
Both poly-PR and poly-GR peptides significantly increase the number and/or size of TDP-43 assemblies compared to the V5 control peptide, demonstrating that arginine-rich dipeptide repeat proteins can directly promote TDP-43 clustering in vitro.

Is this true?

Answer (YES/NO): YES